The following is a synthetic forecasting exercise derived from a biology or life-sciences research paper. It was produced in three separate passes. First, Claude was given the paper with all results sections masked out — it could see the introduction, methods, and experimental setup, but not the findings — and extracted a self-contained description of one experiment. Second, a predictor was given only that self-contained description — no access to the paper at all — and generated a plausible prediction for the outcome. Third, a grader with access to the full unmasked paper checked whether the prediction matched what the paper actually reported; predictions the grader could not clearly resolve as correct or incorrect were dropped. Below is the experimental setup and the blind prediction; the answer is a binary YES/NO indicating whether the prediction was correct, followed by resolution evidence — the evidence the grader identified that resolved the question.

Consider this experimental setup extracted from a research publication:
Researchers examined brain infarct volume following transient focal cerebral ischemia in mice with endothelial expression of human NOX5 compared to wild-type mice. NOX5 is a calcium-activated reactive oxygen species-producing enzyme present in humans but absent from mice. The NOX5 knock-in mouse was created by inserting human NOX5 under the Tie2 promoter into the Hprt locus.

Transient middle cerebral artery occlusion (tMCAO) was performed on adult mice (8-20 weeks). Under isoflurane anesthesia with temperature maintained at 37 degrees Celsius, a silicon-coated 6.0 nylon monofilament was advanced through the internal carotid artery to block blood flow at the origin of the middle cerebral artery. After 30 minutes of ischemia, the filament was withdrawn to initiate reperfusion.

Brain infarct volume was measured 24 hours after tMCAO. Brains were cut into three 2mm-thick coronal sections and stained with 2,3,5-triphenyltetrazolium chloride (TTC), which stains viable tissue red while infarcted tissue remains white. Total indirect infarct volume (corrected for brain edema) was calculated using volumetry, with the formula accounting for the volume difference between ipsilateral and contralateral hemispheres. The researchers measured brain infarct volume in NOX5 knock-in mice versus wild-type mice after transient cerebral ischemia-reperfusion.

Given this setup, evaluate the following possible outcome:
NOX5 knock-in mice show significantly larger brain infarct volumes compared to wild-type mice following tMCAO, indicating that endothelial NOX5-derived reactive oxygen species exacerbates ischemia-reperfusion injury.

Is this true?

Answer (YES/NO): YES